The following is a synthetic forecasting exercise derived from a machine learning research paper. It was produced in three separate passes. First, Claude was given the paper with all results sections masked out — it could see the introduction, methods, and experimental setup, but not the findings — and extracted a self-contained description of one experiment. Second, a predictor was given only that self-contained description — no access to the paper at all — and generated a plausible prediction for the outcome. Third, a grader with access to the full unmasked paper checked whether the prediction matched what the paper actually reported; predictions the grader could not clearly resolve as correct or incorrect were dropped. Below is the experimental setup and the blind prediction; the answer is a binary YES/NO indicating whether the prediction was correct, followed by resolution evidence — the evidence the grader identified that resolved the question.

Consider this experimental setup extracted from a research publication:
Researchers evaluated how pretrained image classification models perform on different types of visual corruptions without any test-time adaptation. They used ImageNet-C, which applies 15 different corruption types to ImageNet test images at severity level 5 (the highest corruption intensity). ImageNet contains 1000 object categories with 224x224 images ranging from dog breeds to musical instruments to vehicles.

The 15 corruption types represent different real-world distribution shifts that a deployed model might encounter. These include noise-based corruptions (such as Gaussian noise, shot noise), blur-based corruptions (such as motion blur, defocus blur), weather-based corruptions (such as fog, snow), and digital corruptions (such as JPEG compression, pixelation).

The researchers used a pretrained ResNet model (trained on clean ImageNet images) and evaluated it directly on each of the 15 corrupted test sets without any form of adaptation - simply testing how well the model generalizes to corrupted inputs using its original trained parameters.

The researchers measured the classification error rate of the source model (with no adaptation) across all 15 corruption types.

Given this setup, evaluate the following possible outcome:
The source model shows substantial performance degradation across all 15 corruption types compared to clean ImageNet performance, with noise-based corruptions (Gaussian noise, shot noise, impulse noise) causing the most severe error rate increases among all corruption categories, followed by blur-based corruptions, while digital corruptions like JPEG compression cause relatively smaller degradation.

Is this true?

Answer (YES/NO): NO